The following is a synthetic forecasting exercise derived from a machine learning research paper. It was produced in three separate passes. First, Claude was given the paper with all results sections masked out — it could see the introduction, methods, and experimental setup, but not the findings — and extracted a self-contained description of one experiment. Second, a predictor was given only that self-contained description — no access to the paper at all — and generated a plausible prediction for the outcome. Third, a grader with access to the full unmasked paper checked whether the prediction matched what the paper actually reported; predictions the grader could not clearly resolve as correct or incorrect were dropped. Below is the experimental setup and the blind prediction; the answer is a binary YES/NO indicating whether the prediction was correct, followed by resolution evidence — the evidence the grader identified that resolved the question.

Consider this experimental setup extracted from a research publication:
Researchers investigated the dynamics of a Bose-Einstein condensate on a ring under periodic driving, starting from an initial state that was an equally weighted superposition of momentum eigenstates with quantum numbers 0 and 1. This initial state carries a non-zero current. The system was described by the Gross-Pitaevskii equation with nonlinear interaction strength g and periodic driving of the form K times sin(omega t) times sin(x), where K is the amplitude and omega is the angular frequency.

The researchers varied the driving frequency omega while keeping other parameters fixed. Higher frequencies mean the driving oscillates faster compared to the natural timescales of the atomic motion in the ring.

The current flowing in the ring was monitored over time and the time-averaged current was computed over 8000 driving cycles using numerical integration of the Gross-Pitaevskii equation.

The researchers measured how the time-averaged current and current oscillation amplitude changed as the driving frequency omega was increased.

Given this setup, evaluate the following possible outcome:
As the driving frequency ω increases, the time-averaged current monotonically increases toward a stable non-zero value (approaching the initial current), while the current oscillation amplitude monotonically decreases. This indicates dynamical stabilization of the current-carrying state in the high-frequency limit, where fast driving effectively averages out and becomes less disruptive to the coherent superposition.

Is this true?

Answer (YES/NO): NO